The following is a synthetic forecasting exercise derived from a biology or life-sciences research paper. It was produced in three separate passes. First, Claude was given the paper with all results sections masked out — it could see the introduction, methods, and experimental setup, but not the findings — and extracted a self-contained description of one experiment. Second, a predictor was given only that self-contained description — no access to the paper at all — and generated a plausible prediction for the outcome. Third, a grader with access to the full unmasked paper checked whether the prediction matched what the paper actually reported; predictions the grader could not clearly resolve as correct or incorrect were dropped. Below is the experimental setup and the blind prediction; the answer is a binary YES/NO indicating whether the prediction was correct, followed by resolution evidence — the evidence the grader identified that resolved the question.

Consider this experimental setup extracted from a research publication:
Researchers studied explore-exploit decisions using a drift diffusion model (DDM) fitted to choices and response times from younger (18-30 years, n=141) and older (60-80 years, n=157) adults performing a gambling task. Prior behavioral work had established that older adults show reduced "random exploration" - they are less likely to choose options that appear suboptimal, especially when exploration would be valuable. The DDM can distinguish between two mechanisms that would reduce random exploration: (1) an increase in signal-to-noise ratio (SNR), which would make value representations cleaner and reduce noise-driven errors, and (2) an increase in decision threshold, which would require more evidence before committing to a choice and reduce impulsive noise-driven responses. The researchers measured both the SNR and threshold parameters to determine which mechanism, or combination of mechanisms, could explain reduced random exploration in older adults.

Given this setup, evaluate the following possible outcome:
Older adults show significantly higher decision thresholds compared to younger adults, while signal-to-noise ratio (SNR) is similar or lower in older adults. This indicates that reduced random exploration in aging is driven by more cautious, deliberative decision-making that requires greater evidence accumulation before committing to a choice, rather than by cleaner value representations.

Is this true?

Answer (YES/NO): YES